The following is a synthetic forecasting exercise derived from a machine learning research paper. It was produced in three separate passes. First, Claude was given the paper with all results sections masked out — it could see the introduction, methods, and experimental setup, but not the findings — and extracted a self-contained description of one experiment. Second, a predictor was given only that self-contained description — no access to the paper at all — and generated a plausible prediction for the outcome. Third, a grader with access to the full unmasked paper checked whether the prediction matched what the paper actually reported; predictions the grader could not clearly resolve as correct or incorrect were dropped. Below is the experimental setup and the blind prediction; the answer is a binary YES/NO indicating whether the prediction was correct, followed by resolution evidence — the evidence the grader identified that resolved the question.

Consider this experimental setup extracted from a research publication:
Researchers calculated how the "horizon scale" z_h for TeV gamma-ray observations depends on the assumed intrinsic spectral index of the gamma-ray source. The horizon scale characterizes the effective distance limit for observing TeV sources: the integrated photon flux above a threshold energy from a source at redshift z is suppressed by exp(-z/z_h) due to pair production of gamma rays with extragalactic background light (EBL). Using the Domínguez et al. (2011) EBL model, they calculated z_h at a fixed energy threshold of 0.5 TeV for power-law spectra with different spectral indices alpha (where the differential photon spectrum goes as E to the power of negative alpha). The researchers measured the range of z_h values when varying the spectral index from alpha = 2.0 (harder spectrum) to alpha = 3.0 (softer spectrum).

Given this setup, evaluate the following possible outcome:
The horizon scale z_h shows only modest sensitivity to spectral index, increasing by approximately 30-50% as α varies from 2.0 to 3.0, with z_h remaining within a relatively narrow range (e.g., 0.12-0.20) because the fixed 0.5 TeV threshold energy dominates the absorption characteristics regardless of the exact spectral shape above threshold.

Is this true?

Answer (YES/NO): NO